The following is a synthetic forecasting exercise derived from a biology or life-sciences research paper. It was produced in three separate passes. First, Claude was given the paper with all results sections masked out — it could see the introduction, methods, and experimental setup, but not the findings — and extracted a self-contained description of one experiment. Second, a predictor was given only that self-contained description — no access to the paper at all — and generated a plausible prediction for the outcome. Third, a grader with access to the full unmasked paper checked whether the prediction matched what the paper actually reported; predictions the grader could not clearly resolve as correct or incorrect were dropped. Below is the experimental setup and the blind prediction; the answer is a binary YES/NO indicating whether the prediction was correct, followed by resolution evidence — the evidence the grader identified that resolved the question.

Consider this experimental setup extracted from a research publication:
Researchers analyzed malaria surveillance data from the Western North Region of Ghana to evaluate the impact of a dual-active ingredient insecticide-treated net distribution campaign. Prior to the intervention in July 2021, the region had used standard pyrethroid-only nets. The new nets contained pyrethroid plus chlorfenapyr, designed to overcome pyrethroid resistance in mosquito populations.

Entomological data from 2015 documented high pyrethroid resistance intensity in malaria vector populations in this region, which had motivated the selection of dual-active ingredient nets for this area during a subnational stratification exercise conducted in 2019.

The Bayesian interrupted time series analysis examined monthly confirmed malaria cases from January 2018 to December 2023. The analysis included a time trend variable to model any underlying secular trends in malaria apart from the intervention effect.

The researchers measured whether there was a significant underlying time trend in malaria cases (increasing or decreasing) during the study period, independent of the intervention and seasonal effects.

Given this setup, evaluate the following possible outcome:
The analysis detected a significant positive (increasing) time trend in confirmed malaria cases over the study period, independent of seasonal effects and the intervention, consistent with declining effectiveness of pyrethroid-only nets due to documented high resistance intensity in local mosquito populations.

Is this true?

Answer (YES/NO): NO